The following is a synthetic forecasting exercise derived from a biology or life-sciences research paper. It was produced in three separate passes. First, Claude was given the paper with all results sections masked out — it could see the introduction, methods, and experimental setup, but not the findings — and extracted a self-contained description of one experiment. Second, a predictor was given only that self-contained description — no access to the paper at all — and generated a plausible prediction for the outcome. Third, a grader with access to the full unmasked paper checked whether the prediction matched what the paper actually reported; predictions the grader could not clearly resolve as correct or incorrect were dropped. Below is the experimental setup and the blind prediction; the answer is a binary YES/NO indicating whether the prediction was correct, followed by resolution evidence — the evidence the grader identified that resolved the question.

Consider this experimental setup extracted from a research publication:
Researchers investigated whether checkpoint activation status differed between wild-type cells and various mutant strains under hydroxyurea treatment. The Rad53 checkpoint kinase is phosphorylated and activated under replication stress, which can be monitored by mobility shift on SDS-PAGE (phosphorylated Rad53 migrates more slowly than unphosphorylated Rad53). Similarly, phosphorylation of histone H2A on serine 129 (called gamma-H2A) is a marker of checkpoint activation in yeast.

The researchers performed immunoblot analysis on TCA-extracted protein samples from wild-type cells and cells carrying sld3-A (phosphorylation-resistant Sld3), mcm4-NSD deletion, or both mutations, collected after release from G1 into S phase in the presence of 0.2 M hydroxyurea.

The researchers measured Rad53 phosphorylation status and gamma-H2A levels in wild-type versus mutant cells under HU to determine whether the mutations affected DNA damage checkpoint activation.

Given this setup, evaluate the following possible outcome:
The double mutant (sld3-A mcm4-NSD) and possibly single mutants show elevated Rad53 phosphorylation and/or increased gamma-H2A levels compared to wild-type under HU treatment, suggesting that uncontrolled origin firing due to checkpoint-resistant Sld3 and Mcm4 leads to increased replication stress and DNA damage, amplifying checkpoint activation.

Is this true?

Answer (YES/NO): YES